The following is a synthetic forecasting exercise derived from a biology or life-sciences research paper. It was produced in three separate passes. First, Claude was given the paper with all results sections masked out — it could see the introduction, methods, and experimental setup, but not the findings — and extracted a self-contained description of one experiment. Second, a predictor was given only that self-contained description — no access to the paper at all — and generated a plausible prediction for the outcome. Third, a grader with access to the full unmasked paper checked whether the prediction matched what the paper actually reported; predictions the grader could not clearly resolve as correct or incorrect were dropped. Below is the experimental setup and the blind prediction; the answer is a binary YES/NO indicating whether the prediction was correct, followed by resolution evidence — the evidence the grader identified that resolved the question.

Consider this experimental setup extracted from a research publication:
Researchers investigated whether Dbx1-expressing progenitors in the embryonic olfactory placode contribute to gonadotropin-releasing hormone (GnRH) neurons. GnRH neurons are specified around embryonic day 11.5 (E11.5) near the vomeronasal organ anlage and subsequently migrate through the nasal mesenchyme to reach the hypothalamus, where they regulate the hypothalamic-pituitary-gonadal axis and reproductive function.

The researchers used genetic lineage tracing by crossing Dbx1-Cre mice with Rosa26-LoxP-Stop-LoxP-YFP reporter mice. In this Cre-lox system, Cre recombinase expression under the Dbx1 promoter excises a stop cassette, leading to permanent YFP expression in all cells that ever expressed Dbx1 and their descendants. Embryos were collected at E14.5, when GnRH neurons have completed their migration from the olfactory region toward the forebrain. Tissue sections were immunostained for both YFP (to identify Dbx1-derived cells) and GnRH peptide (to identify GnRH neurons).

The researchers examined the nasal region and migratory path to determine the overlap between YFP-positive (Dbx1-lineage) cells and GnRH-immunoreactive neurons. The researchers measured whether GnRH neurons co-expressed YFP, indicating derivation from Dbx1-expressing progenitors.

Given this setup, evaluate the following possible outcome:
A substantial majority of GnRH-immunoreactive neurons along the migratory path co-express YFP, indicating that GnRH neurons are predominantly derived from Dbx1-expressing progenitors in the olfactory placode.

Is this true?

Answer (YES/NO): NO